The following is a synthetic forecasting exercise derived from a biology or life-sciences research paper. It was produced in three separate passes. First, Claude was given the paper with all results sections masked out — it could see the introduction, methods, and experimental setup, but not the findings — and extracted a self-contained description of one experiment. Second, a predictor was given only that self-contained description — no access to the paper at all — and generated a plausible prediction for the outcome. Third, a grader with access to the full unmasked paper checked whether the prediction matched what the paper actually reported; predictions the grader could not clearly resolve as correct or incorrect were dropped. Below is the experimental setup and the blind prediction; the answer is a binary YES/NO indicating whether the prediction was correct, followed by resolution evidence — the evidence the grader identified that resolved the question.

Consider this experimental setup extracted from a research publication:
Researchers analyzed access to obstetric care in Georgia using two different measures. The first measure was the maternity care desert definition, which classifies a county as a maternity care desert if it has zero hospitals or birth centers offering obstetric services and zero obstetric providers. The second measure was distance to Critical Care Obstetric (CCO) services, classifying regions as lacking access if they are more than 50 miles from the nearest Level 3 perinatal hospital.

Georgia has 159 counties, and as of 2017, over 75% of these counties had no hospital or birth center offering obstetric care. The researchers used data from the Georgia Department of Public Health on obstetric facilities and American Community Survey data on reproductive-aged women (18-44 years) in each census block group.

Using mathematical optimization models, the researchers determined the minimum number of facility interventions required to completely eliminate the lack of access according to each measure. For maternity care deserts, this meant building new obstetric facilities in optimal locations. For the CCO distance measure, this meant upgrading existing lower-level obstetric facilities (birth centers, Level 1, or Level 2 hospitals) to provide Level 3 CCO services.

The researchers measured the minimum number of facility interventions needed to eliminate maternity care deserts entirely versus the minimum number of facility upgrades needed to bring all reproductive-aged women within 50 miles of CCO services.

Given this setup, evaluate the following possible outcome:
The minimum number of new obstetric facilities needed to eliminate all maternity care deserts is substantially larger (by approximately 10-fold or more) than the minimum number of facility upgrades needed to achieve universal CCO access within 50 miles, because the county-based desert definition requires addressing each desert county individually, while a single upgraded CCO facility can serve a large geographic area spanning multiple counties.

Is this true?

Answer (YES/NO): NO